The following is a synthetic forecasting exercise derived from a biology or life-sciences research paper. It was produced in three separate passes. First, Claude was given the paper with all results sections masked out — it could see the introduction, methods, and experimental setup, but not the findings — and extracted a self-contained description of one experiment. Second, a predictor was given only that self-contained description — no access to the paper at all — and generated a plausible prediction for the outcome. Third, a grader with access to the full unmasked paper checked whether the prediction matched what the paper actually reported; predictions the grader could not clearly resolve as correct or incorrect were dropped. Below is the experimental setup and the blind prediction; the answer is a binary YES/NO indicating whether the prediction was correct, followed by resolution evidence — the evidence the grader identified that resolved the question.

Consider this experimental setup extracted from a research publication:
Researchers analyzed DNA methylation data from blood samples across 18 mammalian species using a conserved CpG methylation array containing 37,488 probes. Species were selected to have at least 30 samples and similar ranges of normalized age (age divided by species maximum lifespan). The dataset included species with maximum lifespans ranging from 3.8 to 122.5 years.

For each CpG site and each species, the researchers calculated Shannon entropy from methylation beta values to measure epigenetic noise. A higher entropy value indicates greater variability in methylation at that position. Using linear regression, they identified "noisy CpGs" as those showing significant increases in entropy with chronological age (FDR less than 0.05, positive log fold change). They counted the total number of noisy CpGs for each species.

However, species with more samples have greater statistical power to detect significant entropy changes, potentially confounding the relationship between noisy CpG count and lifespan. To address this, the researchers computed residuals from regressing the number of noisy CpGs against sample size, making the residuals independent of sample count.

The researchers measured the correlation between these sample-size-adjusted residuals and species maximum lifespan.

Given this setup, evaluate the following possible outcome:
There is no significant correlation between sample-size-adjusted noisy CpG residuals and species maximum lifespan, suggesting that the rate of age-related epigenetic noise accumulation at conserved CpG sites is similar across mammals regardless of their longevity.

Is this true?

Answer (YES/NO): NO